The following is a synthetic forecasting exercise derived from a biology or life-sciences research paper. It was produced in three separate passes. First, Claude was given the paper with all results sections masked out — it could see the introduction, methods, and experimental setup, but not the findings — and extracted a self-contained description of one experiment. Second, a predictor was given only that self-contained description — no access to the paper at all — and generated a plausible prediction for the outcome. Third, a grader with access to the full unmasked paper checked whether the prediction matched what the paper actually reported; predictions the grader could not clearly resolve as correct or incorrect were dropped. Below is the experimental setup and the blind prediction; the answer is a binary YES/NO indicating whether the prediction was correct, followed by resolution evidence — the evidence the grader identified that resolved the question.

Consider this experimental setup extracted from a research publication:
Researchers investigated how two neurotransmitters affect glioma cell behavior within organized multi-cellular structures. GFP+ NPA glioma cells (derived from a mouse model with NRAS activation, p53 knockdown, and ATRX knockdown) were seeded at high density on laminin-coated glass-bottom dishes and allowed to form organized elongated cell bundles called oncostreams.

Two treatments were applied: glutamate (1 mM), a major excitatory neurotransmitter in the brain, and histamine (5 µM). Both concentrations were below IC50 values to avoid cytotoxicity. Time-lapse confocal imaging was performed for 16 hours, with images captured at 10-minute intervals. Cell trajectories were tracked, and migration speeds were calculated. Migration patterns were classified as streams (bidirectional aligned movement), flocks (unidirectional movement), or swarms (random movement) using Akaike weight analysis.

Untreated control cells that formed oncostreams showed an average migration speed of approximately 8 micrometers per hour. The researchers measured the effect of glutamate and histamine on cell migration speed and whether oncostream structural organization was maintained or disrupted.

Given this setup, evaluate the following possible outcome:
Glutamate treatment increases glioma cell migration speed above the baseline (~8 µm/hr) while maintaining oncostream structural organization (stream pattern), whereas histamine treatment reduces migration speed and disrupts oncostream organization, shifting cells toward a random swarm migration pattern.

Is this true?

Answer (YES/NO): NO